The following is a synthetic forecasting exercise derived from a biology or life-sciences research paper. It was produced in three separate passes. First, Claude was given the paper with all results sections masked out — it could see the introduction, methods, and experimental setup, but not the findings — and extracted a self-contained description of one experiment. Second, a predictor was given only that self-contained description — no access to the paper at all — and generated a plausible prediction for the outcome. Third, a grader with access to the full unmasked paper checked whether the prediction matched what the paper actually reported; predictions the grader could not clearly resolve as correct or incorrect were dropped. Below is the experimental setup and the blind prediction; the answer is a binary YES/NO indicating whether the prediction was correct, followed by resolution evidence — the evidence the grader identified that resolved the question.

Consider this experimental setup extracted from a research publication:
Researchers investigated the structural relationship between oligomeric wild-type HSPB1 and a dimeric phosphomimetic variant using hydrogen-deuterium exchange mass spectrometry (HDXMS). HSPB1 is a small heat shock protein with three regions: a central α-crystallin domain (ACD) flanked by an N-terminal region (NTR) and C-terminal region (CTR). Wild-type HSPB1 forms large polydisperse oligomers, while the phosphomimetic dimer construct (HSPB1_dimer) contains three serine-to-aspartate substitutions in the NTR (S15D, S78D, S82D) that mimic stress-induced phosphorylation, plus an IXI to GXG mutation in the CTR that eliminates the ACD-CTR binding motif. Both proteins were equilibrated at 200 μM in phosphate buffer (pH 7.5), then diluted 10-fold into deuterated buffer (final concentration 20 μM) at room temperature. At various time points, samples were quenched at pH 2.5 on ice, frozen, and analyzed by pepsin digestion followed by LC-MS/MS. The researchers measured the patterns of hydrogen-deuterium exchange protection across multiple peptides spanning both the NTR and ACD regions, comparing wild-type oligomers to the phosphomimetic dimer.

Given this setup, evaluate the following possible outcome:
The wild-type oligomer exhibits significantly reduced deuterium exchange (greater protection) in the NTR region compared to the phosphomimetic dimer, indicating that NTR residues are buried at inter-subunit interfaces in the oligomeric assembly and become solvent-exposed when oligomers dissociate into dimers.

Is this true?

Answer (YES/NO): NO